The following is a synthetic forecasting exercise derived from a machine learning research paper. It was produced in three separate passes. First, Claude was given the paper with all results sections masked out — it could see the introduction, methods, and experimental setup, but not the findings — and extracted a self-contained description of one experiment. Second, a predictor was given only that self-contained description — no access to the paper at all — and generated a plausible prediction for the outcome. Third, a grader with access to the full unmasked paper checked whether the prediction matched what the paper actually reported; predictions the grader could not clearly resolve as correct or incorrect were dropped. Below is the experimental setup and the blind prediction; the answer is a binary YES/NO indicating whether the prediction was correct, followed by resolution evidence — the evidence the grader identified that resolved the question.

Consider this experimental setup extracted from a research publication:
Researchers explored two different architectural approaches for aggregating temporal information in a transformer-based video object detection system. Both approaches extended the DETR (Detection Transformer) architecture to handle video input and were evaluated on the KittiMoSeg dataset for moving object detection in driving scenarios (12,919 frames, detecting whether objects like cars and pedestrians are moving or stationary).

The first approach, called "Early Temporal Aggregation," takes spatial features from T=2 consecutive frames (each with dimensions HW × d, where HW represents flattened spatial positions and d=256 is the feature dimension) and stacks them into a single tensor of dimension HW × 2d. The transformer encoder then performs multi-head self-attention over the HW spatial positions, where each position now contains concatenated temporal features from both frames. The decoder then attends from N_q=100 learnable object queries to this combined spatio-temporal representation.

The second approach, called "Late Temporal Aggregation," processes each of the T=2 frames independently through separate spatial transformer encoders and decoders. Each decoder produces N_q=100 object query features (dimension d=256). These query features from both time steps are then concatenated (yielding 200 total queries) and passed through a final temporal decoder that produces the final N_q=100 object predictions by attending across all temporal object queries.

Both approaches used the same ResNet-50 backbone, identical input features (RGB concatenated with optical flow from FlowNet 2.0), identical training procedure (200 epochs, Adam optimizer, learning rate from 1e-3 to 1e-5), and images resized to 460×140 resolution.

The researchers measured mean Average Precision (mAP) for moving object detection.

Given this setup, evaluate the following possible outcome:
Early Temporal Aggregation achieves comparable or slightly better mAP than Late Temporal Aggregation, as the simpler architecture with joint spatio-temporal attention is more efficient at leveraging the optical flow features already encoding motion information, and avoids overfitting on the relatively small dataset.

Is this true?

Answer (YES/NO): NO